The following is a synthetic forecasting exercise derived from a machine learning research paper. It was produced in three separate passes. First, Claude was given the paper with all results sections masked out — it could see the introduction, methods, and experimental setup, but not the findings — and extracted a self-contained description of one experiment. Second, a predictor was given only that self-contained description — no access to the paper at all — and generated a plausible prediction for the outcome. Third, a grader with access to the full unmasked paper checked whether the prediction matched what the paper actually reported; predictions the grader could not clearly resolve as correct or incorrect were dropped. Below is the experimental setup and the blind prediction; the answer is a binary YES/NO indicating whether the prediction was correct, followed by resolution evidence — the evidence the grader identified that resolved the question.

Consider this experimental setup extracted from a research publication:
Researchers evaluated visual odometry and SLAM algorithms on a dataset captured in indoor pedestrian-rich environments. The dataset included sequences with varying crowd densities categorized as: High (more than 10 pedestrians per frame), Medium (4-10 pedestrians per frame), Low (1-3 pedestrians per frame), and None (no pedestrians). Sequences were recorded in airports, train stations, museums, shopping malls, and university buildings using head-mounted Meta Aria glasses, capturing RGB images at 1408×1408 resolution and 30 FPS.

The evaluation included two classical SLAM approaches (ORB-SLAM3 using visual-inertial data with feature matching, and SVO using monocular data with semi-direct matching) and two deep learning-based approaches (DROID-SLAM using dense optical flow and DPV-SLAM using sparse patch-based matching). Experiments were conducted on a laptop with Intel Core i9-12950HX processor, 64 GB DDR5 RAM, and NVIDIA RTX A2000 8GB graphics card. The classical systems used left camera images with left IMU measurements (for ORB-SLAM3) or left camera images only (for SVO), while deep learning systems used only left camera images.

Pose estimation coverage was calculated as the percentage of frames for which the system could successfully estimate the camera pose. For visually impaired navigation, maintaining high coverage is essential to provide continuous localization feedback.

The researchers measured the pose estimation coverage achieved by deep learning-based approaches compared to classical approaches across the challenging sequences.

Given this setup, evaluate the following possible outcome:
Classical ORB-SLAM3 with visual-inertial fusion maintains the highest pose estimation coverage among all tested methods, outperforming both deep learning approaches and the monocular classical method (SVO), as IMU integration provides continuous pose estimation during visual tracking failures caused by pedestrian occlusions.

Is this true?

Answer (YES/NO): NO